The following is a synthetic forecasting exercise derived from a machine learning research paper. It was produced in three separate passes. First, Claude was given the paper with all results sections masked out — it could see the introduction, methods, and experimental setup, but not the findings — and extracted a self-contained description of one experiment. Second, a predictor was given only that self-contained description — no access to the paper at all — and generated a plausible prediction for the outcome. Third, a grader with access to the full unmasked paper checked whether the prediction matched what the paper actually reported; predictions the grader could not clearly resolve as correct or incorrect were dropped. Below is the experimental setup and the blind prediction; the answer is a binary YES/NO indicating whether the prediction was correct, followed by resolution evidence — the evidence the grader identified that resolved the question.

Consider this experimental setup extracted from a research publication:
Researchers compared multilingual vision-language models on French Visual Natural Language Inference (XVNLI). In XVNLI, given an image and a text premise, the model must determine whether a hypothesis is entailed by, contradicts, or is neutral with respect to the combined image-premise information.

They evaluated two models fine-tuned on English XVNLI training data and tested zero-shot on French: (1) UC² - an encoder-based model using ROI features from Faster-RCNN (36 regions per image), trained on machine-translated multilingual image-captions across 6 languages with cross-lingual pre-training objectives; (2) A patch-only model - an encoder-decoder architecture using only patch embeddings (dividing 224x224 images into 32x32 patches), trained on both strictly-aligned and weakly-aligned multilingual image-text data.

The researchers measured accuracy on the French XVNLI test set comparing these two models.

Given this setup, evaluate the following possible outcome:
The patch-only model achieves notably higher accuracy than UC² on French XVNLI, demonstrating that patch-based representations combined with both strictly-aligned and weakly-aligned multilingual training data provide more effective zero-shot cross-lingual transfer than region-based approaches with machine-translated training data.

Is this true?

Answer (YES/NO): NO